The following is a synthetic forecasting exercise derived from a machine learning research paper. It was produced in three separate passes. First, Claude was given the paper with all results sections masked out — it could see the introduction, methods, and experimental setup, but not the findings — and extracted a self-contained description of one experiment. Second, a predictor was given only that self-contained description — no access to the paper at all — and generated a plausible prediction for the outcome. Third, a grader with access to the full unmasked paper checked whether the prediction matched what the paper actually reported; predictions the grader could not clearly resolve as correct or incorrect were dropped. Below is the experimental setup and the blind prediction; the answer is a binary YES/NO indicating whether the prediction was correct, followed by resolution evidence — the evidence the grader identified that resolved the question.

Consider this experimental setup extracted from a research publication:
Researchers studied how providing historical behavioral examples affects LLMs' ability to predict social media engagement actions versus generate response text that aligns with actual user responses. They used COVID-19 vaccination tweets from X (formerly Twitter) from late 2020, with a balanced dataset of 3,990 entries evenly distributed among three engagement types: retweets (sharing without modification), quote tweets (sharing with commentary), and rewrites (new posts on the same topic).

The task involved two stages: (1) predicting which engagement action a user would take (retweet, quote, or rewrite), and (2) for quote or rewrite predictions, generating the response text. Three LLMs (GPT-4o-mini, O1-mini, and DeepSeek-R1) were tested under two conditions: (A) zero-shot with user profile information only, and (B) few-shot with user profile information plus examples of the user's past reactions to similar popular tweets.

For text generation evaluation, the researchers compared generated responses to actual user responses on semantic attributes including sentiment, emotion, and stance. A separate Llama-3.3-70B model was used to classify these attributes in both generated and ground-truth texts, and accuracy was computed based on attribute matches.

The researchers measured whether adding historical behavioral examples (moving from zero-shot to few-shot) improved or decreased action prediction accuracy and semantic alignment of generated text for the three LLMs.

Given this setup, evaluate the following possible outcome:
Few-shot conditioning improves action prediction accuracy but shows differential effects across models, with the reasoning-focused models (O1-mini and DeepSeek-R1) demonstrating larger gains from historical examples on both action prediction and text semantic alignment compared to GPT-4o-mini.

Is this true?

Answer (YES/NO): NO